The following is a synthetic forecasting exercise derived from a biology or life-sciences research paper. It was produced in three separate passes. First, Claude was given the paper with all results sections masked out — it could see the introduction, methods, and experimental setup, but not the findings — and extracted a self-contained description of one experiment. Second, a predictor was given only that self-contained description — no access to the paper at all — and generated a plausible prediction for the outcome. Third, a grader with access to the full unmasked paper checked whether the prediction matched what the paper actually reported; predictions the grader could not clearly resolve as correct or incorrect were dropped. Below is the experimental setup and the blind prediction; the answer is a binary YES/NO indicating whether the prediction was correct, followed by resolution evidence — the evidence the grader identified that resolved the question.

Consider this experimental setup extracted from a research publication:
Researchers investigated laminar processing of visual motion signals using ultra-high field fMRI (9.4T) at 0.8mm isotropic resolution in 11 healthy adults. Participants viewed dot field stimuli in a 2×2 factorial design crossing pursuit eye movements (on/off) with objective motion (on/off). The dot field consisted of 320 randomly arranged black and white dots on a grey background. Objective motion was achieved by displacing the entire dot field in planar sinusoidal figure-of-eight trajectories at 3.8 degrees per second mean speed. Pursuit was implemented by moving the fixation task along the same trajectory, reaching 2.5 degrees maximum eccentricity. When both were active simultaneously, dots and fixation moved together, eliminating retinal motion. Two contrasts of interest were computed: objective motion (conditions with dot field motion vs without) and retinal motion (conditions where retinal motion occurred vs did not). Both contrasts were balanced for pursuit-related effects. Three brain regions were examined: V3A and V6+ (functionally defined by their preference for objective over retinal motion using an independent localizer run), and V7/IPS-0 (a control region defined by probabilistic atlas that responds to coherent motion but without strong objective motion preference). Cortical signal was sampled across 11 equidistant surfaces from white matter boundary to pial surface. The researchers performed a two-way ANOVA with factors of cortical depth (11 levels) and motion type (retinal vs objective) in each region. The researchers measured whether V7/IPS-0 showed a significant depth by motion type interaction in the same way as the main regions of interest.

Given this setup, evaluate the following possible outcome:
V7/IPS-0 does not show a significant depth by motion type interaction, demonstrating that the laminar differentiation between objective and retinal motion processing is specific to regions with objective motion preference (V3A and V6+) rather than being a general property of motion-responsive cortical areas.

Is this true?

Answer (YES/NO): NO